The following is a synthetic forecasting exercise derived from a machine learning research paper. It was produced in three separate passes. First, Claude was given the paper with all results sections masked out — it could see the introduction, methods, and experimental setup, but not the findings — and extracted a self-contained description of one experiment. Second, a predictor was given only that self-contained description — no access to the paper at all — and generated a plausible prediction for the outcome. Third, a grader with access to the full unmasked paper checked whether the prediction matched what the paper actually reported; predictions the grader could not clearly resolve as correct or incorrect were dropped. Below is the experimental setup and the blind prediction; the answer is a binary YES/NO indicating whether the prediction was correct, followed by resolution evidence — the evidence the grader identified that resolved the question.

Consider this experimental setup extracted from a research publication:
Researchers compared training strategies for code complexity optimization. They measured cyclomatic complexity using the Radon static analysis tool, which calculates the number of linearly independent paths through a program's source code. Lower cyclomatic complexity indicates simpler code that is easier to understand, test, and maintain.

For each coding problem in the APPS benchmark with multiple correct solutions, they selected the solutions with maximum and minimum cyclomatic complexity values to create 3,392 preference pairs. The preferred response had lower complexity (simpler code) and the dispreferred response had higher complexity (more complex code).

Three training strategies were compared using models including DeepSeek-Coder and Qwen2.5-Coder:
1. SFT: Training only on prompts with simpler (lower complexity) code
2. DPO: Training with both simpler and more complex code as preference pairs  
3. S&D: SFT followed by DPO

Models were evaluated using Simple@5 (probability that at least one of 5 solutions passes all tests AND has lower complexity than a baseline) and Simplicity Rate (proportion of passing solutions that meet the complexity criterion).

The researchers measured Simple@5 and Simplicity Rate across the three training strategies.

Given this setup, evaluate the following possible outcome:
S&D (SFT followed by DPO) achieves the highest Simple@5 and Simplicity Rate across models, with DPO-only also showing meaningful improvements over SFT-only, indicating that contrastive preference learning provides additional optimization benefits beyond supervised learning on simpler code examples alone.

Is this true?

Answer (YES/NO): NO